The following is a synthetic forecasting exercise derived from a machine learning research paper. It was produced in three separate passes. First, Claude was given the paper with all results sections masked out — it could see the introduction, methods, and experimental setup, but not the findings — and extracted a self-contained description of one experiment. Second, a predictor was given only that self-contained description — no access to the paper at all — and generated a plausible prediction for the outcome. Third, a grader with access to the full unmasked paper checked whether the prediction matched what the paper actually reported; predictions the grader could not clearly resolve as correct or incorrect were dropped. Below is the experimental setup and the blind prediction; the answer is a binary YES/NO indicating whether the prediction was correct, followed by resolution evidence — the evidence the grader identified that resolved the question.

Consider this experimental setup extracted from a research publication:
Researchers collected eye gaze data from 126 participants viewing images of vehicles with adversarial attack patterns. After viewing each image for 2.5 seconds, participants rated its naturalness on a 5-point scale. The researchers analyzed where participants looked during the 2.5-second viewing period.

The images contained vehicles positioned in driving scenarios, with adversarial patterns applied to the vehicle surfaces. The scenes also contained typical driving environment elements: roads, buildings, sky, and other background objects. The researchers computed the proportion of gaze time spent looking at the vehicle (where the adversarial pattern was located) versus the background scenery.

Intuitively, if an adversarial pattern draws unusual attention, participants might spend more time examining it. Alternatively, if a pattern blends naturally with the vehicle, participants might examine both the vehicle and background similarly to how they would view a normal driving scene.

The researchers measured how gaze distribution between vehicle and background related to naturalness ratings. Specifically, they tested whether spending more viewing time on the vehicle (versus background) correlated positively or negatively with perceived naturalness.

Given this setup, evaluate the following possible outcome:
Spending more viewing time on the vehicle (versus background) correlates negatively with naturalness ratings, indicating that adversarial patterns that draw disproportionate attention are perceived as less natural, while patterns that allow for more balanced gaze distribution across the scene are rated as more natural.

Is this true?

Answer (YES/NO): YES